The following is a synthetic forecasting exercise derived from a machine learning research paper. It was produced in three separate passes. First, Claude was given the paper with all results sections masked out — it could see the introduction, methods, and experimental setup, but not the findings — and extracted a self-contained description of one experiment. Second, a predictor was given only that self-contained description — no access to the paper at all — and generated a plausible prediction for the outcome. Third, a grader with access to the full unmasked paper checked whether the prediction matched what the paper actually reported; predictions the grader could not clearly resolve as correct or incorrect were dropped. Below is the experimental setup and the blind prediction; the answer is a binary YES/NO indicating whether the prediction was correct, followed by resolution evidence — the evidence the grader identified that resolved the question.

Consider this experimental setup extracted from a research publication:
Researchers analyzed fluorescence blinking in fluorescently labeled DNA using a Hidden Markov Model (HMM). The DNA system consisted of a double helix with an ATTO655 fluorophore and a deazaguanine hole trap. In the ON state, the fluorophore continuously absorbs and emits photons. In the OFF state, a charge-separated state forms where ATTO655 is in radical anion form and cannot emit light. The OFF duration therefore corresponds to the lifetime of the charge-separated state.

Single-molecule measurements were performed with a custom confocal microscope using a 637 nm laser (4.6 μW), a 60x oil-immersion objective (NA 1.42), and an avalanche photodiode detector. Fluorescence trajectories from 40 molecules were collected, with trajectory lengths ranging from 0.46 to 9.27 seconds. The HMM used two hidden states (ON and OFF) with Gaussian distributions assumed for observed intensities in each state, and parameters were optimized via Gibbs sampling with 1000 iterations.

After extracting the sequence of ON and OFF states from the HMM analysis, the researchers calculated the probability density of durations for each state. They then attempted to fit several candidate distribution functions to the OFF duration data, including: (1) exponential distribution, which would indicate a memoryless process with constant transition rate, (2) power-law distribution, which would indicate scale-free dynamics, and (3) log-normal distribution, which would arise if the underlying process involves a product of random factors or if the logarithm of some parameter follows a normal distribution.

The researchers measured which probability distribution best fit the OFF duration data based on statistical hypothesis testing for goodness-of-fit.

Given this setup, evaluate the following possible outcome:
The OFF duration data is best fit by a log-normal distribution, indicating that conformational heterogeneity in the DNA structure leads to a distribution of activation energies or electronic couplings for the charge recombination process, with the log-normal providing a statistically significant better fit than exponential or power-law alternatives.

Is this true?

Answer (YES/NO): NO